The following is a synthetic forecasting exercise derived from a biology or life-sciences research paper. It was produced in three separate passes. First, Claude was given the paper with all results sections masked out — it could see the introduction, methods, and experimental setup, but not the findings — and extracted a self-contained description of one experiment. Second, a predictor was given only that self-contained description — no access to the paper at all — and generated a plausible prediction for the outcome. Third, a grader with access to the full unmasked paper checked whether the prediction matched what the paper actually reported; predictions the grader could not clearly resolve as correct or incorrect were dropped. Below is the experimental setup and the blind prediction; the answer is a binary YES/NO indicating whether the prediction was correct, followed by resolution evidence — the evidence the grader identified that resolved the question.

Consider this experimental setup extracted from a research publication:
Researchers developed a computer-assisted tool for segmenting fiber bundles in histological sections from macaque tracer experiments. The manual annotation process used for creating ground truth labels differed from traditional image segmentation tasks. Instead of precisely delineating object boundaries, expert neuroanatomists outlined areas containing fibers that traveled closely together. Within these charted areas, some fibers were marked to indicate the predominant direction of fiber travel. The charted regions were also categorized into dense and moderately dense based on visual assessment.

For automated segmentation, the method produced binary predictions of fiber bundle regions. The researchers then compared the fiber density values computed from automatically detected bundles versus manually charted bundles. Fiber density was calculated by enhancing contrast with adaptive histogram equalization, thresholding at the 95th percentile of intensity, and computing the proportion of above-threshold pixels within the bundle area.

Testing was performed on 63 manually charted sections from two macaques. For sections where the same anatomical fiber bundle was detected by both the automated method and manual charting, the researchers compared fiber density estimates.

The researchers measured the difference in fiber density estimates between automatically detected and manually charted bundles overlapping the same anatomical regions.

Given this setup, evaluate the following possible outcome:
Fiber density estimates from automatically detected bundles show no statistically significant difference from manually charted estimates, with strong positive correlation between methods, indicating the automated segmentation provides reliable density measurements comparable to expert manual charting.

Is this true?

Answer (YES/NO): NO